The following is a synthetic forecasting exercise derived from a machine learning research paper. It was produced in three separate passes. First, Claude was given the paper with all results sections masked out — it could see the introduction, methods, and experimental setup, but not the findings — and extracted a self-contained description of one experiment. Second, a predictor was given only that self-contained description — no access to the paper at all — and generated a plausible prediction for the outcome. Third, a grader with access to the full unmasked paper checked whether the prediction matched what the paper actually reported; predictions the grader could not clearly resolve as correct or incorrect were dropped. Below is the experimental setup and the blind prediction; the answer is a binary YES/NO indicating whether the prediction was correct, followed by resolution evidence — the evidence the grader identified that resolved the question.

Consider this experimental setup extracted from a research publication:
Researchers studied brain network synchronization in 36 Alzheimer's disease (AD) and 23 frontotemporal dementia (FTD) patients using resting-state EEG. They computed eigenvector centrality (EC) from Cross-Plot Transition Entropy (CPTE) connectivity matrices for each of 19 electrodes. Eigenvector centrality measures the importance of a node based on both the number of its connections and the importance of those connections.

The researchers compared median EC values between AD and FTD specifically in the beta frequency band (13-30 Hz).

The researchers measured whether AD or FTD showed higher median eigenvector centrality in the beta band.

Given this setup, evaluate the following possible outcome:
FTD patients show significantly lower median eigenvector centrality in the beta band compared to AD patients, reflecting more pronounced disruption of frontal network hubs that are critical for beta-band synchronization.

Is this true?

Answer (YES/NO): YES